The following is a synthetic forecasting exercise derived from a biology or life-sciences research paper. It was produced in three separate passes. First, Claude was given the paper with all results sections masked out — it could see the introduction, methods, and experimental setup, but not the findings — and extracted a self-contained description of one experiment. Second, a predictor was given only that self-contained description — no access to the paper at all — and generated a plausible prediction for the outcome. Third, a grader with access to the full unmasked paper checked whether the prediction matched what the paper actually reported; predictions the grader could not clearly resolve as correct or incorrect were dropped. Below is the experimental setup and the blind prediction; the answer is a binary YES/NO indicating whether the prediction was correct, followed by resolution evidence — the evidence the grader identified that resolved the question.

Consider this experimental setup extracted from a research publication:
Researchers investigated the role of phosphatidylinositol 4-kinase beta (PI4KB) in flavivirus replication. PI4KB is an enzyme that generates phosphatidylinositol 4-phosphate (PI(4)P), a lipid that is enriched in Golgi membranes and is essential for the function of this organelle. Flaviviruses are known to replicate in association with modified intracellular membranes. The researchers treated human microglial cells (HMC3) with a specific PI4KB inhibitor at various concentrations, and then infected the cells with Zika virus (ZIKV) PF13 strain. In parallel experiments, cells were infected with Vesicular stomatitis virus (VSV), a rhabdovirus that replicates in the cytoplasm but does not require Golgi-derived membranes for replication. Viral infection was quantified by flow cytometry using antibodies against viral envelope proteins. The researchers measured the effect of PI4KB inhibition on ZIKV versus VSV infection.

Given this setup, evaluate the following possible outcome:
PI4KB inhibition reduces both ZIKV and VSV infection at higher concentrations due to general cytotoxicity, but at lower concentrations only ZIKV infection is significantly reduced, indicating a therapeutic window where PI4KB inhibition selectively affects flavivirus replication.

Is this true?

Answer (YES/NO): NO